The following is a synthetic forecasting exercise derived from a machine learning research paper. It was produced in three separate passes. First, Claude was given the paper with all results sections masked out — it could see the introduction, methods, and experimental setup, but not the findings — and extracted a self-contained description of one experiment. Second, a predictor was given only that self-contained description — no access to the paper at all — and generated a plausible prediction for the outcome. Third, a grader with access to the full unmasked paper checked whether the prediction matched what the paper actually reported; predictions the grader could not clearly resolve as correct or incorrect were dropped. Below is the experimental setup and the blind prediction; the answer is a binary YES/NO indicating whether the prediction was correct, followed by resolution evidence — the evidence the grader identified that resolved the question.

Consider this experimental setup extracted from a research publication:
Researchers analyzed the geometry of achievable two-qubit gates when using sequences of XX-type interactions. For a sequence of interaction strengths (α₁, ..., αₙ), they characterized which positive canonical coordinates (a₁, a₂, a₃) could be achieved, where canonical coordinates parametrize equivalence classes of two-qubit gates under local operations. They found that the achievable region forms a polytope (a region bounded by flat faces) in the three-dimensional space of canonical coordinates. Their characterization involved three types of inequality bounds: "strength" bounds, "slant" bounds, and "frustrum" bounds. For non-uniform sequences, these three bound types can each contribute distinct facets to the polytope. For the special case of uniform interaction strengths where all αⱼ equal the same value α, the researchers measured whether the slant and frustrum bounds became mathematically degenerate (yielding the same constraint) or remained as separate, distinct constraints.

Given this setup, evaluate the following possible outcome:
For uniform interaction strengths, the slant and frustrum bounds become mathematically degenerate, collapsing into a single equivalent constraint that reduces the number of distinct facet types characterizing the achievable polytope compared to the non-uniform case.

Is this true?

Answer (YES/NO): YES